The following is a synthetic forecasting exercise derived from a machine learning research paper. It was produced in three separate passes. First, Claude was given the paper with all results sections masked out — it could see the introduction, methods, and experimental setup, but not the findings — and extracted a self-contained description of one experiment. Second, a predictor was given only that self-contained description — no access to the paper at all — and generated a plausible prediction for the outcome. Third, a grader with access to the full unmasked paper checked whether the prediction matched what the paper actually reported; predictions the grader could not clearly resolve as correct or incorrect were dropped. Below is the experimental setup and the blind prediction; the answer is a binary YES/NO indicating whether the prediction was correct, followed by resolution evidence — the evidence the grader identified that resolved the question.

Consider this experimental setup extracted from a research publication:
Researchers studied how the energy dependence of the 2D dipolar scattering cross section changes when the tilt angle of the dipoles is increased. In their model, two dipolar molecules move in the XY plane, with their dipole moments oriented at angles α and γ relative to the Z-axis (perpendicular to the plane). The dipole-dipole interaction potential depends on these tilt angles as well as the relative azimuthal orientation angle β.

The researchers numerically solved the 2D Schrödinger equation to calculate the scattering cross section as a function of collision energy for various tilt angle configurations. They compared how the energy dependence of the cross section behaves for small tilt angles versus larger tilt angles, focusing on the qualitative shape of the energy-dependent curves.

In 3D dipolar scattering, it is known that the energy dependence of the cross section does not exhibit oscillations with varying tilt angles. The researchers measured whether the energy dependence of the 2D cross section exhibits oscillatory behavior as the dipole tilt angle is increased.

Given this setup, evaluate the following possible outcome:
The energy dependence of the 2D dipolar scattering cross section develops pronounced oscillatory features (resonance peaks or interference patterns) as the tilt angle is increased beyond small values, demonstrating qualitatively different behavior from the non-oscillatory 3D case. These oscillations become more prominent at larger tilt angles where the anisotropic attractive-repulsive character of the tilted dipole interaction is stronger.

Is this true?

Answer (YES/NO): YES